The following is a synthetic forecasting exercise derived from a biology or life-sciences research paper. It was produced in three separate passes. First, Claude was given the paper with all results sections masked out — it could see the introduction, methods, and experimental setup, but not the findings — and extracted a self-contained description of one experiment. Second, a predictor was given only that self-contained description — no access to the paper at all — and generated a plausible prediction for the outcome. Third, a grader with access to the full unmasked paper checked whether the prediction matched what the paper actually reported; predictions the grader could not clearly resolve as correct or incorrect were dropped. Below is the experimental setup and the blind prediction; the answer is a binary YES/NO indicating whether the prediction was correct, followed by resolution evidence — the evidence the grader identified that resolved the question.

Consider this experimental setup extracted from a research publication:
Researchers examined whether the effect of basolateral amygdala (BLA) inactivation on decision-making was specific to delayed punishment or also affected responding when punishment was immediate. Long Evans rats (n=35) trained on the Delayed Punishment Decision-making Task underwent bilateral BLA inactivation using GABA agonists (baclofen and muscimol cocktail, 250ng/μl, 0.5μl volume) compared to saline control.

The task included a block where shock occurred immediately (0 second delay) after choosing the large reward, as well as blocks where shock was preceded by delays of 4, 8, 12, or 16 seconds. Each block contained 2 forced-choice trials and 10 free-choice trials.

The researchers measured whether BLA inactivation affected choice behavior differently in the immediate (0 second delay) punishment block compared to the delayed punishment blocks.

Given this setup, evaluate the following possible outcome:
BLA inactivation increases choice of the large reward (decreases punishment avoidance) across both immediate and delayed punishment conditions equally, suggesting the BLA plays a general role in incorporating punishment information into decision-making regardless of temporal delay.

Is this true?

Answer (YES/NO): NO